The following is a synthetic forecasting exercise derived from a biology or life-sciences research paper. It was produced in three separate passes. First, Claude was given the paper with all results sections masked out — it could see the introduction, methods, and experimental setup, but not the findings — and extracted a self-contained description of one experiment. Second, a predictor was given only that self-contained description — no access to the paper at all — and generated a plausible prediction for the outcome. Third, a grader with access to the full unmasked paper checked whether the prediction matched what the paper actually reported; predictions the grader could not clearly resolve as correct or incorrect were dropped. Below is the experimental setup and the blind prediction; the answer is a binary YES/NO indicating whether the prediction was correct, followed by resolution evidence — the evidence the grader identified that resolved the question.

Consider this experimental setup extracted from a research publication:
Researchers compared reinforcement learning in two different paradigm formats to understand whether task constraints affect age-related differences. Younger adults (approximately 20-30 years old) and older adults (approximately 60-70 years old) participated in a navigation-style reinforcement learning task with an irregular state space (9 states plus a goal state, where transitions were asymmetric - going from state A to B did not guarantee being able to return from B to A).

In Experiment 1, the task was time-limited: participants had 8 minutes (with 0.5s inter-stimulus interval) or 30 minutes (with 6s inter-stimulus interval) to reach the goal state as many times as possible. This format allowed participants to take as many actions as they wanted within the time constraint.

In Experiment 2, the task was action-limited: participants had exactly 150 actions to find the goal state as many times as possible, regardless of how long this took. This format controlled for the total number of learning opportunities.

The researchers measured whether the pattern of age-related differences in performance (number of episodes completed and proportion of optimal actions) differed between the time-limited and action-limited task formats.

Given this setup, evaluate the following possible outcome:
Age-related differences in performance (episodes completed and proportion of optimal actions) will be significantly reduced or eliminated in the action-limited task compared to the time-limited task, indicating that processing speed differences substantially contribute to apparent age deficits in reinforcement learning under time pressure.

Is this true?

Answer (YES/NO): NO